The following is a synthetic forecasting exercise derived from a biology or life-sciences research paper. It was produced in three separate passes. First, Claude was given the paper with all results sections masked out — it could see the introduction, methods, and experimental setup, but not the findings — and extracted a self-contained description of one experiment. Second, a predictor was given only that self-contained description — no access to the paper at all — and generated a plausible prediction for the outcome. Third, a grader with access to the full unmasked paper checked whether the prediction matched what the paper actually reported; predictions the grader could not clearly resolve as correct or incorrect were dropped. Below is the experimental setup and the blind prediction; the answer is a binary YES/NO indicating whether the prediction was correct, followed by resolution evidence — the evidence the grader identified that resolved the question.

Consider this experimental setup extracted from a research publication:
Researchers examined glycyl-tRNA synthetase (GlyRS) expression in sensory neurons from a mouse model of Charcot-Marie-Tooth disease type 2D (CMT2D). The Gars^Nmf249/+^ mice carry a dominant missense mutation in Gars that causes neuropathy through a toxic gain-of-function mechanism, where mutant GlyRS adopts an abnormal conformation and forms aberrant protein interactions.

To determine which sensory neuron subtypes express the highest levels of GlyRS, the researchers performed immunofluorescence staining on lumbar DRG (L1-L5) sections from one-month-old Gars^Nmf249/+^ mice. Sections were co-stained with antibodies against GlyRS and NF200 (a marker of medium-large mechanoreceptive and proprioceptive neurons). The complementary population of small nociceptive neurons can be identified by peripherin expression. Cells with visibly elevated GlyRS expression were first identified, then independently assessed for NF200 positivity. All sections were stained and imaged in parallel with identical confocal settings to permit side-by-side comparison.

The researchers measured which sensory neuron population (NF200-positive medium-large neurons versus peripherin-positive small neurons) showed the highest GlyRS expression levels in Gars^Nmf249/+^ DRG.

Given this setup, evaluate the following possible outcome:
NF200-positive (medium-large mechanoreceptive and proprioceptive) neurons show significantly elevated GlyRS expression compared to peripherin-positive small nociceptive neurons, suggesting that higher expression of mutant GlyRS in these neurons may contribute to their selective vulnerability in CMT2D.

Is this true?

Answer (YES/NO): YES